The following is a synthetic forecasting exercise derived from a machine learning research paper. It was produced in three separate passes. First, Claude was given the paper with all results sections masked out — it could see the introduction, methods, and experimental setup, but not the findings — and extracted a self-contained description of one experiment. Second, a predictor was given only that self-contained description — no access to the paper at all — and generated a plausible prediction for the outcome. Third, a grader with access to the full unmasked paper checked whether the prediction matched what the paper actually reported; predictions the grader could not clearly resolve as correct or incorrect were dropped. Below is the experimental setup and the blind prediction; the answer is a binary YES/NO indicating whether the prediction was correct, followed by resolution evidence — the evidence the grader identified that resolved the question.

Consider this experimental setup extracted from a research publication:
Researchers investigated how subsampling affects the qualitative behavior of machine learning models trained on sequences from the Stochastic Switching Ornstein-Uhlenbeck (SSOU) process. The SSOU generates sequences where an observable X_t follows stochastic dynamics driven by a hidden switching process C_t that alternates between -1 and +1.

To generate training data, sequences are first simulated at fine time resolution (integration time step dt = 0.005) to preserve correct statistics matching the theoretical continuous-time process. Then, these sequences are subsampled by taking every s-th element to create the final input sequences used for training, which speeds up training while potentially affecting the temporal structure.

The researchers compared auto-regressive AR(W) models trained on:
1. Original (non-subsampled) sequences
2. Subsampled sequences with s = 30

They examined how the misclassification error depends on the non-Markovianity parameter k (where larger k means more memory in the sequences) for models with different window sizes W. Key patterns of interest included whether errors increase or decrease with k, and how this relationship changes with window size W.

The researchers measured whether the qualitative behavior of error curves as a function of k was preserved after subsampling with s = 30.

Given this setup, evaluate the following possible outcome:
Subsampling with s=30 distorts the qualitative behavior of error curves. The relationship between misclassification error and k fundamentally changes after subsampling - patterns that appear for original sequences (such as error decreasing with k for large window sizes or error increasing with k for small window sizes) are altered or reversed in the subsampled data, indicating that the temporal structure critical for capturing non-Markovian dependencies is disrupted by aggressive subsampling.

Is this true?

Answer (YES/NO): NO